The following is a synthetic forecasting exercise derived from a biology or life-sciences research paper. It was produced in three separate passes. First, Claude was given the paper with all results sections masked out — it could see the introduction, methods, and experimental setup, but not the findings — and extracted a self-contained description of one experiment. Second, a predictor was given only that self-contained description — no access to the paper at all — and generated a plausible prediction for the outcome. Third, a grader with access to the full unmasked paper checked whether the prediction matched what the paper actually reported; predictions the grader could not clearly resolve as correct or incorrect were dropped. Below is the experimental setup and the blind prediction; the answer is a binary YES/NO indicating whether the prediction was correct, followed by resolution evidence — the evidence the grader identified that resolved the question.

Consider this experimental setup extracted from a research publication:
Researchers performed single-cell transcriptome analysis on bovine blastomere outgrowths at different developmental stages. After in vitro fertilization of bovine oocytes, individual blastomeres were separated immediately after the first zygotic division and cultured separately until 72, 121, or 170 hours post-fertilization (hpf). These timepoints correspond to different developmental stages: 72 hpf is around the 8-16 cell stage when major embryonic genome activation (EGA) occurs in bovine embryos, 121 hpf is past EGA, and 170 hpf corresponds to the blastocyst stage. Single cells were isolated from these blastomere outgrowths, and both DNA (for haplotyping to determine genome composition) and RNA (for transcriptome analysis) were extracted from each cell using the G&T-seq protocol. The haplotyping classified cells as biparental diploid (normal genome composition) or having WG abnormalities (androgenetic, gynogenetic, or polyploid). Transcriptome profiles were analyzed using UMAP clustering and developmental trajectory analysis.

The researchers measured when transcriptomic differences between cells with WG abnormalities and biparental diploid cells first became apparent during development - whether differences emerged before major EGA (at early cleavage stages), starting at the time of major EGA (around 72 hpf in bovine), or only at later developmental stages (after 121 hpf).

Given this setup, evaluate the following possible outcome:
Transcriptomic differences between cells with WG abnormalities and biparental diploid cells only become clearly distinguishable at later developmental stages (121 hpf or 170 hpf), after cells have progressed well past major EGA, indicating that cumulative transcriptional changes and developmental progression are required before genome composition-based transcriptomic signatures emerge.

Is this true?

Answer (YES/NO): NO